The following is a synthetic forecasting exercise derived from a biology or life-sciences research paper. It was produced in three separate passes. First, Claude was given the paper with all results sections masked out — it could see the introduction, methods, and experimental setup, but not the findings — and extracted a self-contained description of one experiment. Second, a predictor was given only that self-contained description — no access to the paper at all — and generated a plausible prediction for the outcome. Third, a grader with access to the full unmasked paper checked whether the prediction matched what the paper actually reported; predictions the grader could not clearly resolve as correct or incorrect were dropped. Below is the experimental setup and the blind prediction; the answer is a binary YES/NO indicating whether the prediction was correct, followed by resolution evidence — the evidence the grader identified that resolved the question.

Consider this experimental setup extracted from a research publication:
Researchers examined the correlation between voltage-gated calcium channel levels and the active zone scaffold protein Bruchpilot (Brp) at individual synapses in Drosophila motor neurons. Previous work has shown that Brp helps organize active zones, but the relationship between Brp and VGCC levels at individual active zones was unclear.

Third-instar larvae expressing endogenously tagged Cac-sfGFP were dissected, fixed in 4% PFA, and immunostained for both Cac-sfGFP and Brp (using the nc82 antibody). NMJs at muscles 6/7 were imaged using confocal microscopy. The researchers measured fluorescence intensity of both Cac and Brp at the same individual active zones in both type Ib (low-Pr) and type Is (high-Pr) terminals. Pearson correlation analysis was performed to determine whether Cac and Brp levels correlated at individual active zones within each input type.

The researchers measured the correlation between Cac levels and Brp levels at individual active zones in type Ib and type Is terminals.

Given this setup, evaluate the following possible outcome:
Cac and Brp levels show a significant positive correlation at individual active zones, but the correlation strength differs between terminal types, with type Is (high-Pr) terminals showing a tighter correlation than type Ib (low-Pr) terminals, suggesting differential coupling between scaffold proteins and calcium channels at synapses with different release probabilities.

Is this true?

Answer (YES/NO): NO